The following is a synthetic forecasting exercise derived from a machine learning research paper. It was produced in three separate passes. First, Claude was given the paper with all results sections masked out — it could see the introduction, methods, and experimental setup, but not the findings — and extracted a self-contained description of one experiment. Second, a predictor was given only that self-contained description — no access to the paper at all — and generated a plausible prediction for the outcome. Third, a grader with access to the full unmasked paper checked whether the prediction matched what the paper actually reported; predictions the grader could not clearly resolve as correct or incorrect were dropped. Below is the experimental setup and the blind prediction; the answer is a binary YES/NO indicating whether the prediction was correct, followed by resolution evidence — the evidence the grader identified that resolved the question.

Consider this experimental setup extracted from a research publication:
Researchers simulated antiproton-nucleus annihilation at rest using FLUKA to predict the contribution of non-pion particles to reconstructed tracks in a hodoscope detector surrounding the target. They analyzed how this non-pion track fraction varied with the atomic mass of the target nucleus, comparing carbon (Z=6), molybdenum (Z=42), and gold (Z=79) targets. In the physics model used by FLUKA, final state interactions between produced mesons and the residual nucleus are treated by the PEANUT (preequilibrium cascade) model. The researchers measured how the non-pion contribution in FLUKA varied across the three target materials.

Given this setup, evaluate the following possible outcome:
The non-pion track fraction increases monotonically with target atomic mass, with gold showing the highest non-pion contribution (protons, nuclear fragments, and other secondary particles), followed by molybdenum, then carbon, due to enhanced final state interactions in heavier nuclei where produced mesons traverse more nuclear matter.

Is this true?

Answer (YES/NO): YES